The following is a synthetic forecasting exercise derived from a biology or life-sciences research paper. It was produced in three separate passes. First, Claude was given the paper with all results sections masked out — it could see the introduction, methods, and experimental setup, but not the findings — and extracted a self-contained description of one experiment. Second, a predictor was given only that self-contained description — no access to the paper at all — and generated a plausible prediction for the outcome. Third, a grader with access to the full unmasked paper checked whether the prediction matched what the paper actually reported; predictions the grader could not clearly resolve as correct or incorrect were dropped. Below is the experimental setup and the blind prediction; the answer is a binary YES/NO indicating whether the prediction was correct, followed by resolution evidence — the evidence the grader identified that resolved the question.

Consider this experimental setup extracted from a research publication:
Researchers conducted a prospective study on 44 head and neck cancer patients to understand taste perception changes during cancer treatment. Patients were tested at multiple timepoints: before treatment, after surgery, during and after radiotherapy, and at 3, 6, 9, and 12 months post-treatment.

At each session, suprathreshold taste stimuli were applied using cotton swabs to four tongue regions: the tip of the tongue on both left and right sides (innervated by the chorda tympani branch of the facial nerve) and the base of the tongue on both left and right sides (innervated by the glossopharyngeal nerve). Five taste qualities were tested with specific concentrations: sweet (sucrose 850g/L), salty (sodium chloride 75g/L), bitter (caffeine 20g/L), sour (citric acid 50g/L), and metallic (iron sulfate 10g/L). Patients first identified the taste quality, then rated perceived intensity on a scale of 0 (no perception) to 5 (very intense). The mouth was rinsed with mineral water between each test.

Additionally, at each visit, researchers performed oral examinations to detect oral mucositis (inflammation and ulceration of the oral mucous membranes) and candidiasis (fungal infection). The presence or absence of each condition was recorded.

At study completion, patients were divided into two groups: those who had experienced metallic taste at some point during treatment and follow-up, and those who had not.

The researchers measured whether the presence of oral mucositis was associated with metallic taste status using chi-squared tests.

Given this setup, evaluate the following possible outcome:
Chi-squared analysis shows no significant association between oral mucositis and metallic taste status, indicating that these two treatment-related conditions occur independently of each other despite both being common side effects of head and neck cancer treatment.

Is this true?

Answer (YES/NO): NO